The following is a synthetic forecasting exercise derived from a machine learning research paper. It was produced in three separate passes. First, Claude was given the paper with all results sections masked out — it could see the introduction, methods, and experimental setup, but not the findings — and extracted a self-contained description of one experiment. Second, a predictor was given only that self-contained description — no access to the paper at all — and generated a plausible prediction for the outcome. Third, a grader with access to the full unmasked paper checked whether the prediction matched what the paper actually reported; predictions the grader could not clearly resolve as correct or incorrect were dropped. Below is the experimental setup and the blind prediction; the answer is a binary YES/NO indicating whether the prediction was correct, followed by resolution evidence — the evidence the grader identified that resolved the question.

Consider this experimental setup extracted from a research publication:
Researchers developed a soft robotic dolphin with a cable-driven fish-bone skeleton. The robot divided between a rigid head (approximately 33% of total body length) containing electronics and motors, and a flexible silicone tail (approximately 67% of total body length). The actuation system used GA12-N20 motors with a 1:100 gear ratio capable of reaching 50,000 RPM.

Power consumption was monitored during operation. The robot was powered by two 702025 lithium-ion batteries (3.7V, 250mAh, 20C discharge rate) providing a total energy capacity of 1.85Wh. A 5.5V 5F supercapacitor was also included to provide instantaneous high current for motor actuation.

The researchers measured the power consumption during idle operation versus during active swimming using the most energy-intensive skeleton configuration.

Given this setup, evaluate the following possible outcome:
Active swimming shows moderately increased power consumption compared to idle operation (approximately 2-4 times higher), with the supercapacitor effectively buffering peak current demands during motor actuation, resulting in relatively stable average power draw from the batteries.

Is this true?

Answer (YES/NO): NO